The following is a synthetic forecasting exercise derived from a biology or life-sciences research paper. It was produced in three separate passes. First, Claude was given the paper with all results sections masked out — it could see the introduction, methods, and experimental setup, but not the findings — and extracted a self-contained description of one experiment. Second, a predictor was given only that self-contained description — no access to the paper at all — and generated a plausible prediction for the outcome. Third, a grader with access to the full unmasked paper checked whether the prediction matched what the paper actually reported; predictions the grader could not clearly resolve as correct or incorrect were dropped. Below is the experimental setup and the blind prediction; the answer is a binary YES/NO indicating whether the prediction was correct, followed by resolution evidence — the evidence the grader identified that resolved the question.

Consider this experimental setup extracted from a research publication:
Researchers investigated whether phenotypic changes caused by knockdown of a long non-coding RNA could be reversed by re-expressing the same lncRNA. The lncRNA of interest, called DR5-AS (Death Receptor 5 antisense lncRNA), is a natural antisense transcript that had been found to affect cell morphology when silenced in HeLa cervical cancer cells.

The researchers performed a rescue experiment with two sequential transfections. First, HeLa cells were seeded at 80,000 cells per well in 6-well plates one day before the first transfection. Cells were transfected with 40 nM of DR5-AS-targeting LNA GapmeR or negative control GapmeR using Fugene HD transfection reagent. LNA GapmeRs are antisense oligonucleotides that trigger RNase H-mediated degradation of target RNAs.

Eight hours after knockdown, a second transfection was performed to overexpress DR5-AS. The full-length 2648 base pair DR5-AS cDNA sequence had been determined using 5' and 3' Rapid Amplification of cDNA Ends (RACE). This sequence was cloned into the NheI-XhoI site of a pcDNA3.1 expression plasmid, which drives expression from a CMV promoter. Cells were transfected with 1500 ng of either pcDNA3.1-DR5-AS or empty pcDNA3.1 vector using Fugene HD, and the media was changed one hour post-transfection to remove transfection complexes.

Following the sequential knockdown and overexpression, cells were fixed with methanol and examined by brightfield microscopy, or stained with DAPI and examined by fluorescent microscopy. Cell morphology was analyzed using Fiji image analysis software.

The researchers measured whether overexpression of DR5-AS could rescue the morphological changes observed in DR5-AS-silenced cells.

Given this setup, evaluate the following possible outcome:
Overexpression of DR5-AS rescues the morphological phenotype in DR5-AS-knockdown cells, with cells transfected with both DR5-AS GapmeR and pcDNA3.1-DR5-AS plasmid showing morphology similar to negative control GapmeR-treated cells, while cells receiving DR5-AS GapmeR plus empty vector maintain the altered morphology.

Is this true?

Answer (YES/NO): NO